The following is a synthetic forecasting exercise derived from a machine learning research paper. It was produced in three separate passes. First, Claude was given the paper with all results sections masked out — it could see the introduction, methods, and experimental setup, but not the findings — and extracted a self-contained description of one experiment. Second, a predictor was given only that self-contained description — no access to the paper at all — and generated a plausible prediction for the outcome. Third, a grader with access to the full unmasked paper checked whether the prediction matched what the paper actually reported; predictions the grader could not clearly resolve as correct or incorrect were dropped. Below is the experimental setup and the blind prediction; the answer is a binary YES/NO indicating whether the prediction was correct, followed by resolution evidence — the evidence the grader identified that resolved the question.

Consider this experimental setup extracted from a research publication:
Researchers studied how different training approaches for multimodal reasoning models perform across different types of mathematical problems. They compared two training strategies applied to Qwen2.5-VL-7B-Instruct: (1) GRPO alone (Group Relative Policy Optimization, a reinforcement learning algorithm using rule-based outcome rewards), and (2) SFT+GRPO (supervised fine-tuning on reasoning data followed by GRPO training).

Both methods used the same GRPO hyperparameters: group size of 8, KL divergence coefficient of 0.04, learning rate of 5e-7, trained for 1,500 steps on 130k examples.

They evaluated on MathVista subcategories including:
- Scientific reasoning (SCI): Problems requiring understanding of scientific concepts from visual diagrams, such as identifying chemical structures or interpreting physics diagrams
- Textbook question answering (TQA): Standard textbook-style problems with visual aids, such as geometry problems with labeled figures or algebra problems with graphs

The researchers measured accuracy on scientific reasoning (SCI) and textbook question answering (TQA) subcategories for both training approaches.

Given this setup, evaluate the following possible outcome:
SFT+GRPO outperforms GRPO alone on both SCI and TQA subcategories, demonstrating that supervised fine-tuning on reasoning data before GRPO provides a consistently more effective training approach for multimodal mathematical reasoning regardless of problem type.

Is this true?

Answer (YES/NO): NO